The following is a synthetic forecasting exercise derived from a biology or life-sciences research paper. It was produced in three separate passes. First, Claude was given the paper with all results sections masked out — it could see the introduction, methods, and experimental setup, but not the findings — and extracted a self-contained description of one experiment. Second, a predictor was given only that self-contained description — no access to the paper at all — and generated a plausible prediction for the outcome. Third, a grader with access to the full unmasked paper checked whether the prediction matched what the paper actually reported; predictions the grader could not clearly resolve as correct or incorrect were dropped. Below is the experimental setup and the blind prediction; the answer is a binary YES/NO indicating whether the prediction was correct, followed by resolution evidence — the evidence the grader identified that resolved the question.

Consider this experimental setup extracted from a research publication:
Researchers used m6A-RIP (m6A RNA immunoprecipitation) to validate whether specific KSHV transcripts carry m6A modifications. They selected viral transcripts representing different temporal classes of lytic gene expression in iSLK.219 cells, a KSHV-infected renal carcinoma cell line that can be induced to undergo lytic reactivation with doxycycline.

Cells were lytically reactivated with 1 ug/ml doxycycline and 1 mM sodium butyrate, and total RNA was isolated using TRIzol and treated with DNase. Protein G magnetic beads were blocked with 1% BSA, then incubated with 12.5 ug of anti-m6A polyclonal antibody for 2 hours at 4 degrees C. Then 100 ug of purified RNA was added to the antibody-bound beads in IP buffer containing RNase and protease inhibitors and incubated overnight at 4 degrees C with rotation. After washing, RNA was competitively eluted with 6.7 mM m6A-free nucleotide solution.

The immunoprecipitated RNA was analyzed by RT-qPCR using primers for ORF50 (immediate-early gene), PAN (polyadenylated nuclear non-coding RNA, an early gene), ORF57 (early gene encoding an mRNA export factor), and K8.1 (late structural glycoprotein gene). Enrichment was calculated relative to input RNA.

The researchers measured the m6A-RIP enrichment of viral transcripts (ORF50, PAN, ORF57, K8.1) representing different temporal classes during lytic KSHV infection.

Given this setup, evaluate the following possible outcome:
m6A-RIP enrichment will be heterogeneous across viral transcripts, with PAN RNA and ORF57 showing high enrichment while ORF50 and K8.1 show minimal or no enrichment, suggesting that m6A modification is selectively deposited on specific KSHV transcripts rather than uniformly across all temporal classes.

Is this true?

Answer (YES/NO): NO